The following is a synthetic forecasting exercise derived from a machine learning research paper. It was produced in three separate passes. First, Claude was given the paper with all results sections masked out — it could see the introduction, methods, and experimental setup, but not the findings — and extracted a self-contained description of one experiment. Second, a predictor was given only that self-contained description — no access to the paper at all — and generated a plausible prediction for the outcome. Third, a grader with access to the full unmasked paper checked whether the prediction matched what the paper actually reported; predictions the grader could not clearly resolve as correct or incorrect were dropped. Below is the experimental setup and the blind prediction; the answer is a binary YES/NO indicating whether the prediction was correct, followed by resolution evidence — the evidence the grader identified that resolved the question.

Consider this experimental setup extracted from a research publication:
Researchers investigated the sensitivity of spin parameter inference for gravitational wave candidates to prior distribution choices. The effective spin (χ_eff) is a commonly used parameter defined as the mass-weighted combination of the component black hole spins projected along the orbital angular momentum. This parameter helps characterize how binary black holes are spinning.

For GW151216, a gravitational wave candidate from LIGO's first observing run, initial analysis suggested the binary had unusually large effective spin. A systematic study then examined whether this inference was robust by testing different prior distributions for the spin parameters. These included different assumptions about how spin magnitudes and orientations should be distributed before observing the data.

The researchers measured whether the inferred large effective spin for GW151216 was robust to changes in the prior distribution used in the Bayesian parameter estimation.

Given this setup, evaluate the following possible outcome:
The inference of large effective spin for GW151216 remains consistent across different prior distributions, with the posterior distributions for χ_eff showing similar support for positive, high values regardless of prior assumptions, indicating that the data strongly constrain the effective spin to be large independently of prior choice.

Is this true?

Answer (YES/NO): NO